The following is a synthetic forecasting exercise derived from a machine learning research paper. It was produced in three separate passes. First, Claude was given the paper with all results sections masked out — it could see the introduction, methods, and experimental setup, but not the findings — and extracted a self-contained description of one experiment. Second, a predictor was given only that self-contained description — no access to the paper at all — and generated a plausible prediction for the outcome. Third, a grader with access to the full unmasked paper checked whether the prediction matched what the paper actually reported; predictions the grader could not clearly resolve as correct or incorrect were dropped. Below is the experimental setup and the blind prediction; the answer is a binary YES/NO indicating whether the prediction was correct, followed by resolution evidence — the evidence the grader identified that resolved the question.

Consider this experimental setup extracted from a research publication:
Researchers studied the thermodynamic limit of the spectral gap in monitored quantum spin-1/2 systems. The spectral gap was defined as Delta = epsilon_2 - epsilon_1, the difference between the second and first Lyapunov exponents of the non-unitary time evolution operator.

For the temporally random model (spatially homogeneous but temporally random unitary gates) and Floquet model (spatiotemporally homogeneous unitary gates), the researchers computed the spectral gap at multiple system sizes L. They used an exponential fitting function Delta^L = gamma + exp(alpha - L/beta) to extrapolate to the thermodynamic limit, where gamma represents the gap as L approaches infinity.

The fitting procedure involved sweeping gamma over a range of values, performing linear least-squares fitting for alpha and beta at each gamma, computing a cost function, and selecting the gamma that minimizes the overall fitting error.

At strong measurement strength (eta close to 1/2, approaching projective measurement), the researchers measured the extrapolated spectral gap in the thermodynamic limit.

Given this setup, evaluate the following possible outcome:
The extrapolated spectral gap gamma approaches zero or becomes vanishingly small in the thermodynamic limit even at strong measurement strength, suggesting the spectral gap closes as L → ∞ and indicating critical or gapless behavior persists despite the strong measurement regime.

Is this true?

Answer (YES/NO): NO